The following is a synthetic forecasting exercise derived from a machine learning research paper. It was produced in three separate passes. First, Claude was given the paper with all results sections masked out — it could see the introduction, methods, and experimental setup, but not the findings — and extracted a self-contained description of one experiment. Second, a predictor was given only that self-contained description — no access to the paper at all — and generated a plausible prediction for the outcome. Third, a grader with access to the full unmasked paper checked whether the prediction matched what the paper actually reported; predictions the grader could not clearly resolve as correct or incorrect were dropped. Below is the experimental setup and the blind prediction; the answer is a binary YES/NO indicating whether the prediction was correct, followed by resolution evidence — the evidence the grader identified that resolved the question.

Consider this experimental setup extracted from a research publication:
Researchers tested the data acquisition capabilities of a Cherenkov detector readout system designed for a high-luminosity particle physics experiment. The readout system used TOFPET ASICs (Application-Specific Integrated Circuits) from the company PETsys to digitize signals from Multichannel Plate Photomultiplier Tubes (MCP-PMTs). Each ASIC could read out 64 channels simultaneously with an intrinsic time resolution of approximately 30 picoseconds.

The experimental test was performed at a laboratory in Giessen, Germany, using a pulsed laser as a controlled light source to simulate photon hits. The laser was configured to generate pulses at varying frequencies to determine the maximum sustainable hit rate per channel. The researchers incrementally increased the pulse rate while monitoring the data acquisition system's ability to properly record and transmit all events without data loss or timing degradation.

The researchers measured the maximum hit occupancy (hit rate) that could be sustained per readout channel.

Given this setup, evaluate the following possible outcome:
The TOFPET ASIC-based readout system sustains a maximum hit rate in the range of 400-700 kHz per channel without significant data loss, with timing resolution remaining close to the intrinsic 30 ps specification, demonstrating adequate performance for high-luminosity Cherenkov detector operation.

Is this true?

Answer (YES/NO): NO